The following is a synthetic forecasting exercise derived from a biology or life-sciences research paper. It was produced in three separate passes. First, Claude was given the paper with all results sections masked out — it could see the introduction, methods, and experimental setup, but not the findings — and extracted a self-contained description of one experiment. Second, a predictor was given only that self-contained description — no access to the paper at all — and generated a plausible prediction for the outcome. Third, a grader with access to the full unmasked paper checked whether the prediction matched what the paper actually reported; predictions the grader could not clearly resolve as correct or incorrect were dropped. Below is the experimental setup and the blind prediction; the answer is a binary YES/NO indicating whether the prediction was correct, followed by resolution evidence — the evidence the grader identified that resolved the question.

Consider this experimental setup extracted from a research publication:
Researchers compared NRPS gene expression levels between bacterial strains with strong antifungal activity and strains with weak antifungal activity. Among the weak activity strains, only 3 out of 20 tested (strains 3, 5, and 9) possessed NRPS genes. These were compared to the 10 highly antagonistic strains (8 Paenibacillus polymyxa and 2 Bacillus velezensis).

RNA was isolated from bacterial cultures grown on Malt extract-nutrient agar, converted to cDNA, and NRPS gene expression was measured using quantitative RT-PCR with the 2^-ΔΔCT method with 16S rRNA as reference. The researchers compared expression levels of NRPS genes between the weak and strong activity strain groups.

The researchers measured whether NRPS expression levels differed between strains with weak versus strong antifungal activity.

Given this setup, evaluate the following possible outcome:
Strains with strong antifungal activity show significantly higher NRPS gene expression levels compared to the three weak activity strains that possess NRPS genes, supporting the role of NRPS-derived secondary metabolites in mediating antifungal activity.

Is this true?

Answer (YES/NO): YES